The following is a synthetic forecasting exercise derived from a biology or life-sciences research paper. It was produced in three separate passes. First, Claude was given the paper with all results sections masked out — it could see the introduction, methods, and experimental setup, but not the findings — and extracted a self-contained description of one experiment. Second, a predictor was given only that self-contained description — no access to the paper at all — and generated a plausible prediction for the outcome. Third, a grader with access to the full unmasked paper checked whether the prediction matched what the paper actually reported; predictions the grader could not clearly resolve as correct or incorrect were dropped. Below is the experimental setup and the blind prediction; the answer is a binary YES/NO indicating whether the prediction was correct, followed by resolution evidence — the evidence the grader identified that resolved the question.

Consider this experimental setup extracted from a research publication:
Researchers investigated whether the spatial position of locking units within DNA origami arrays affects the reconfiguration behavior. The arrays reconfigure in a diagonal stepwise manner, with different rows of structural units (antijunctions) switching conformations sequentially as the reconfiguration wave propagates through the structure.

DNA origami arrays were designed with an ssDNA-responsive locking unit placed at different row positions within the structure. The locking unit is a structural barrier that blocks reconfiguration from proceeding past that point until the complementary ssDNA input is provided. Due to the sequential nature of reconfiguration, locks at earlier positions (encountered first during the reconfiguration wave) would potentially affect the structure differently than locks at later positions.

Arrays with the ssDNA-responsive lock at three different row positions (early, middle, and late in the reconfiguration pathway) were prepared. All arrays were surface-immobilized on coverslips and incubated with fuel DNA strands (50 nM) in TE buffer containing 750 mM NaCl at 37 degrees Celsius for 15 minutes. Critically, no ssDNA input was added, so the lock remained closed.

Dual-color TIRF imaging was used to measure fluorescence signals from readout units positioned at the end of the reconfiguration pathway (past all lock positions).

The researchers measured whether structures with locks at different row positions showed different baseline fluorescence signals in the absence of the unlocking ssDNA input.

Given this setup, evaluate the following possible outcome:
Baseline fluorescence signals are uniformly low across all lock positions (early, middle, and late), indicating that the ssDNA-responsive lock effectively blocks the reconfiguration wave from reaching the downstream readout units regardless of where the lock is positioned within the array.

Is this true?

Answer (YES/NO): NO